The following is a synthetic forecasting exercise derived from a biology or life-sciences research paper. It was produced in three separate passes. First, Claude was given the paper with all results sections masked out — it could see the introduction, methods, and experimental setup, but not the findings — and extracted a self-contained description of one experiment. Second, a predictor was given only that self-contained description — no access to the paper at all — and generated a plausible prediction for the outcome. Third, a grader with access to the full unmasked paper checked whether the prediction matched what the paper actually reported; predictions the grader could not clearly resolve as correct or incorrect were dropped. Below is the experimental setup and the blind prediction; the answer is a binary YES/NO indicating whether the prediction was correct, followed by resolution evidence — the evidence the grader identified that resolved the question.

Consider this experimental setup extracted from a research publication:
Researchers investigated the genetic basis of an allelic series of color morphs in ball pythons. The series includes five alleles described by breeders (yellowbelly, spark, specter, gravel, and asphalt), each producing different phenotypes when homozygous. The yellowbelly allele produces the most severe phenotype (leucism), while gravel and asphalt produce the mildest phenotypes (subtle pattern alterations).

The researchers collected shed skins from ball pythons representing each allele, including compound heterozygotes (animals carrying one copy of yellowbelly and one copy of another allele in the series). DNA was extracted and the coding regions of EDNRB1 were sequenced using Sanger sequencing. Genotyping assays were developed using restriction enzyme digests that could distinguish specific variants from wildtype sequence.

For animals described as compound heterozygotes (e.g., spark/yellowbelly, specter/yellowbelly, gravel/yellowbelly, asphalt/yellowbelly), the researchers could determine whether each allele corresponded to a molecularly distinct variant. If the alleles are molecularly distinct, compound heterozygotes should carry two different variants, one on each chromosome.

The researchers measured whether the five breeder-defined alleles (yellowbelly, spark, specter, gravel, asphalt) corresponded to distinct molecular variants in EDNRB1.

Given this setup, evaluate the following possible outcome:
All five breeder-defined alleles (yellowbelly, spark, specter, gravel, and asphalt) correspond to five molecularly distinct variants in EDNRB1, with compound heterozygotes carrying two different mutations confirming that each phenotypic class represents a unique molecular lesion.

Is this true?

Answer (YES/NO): NO